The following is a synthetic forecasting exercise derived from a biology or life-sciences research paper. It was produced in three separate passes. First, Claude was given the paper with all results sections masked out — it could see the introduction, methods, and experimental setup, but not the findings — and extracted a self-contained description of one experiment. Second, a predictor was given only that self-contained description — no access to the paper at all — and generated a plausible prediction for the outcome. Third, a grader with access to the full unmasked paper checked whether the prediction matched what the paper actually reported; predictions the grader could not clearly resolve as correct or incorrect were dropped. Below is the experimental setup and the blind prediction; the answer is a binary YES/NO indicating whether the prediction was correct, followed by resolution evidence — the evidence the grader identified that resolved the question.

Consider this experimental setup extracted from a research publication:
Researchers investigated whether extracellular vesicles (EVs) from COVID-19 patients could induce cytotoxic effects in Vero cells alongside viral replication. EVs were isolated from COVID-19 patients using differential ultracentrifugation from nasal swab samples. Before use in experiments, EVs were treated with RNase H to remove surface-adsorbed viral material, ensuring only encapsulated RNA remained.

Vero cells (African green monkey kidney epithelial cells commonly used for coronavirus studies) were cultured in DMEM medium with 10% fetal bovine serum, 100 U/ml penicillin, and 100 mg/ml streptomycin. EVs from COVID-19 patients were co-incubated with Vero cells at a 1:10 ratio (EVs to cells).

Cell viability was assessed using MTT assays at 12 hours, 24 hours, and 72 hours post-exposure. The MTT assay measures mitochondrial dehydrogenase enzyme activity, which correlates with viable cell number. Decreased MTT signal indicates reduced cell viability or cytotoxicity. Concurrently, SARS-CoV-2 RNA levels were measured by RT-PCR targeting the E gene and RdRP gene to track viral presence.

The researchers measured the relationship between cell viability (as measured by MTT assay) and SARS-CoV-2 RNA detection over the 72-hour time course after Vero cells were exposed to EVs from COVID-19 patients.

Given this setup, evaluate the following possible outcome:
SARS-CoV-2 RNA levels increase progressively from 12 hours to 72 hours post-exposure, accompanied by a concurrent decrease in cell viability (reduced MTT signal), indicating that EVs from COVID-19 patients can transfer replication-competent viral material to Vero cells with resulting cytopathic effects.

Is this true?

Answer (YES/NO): NO